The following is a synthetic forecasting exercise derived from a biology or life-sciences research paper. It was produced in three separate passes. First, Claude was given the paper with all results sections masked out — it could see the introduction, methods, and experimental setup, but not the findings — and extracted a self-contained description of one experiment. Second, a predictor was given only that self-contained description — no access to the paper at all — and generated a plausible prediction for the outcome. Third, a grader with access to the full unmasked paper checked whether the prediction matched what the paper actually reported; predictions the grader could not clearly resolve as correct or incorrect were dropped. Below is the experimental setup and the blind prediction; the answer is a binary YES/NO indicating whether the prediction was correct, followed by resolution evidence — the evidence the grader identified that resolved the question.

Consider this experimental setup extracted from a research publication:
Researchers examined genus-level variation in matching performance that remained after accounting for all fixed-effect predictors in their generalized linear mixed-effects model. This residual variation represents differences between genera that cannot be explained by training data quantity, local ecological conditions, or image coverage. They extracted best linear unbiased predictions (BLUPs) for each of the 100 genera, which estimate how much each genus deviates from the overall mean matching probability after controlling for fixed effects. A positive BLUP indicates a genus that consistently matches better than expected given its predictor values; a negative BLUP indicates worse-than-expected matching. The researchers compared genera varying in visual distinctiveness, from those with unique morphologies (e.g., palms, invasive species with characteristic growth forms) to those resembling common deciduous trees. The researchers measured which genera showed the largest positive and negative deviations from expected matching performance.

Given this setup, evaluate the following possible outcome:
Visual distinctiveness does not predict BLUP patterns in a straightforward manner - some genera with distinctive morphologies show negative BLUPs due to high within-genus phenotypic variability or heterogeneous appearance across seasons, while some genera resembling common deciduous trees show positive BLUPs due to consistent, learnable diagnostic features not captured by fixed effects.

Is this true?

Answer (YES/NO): NO